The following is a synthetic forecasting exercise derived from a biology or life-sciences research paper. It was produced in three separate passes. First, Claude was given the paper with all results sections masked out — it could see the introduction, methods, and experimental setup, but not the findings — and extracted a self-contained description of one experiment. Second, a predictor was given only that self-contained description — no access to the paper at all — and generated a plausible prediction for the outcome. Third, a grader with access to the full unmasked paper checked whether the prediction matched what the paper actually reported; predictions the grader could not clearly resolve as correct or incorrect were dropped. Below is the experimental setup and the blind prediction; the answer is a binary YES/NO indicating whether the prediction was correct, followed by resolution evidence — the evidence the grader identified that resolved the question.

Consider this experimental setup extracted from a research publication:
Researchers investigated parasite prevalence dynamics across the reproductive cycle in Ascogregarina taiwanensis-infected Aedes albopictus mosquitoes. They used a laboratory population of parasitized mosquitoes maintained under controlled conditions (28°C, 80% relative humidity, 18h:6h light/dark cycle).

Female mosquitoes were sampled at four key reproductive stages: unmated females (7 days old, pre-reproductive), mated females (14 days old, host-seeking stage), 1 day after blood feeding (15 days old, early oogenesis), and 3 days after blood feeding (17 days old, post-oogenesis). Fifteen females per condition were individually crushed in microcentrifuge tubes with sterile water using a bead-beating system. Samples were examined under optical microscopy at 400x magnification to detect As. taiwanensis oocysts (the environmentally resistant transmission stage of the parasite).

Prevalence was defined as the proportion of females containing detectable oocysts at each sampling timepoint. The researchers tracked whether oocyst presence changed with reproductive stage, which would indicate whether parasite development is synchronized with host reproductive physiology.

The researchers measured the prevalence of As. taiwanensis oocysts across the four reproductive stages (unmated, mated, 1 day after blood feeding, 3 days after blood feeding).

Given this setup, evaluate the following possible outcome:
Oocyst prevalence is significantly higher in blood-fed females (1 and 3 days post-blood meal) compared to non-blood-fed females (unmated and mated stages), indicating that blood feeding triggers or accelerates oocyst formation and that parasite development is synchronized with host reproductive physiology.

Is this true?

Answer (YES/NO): NO